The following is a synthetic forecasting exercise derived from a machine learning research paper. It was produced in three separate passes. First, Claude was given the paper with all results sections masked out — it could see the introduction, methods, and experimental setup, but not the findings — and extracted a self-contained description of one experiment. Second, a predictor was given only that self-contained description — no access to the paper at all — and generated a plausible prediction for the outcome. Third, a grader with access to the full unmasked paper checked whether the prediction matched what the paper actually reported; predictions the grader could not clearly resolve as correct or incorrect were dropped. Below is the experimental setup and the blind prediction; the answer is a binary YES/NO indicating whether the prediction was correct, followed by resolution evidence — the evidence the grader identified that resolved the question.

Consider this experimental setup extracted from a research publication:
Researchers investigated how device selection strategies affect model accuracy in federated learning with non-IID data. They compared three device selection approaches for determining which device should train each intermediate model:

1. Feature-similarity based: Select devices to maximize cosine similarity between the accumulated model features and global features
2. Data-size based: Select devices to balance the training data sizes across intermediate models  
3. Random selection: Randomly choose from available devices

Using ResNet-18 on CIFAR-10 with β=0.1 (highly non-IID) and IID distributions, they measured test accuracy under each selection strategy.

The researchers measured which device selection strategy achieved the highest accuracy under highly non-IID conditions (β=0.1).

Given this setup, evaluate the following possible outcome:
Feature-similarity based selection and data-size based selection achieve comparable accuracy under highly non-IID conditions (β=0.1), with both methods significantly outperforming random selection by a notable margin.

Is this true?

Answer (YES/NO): NO